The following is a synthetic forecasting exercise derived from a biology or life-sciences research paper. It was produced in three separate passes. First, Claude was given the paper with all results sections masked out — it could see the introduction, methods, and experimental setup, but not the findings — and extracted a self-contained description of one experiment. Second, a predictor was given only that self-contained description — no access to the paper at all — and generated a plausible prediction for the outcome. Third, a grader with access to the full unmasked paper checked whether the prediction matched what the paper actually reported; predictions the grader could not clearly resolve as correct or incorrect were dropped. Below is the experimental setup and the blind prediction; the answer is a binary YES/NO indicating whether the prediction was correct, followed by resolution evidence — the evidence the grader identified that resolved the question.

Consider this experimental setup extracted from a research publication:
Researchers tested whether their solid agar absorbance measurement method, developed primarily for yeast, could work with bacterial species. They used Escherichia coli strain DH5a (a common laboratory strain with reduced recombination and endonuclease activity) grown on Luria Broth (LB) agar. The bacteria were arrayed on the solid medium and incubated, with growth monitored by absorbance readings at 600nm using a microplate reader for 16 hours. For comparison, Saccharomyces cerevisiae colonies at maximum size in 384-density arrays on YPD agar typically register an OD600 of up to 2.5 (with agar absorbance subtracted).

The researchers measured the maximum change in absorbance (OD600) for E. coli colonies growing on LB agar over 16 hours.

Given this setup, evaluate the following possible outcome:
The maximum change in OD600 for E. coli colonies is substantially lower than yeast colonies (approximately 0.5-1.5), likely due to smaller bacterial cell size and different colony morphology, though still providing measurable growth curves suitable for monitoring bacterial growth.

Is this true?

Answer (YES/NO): YES